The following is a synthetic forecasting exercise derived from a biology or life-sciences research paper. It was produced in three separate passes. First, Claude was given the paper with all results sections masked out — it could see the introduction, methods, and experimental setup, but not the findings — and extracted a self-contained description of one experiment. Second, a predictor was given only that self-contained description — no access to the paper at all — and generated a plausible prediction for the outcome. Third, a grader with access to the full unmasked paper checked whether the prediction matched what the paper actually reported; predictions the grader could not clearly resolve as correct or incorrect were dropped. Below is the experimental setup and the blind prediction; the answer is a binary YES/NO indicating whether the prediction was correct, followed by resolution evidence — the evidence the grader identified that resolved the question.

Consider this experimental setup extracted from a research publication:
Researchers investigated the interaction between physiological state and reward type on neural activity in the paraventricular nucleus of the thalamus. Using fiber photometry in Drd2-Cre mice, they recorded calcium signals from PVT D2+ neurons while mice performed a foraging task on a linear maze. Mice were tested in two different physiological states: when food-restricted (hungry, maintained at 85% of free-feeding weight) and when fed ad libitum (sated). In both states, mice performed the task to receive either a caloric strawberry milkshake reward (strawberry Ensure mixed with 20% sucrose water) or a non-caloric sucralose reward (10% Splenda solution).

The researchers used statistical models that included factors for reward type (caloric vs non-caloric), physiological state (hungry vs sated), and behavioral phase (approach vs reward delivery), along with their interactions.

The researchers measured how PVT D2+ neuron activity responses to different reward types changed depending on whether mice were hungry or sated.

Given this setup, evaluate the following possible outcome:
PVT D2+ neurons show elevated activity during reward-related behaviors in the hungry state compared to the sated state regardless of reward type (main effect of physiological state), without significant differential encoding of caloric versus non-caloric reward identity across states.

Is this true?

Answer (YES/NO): NO